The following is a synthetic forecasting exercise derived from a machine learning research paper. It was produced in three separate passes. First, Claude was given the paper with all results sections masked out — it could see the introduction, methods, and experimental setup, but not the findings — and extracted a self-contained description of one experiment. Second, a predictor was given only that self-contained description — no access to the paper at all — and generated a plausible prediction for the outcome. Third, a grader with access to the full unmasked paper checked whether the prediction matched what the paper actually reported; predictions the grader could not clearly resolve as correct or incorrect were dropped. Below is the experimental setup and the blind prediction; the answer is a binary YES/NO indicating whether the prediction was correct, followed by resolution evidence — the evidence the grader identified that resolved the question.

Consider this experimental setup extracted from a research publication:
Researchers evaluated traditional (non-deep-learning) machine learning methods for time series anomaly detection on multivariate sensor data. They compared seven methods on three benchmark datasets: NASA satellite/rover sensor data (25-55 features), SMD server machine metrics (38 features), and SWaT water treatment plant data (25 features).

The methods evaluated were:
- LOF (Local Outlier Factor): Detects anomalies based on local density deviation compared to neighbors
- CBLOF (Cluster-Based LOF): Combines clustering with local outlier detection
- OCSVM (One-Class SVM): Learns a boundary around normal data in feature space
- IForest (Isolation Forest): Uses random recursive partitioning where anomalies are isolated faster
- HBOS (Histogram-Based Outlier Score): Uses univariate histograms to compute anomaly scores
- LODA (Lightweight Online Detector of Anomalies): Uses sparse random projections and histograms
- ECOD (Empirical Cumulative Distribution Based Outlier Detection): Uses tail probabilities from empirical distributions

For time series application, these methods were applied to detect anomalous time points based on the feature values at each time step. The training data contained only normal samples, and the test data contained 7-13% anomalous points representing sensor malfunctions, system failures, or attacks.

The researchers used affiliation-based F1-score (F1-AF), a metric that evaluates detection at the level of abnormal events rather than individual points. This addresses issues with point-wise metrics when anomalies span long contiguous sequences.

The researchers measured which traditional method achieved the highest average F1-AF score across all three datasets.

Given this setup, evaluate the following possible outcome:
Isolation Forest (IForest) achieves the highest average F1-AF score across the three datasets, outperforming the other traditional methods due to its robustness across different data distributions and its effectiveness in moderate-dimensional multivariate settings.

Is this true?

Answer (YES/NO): NO